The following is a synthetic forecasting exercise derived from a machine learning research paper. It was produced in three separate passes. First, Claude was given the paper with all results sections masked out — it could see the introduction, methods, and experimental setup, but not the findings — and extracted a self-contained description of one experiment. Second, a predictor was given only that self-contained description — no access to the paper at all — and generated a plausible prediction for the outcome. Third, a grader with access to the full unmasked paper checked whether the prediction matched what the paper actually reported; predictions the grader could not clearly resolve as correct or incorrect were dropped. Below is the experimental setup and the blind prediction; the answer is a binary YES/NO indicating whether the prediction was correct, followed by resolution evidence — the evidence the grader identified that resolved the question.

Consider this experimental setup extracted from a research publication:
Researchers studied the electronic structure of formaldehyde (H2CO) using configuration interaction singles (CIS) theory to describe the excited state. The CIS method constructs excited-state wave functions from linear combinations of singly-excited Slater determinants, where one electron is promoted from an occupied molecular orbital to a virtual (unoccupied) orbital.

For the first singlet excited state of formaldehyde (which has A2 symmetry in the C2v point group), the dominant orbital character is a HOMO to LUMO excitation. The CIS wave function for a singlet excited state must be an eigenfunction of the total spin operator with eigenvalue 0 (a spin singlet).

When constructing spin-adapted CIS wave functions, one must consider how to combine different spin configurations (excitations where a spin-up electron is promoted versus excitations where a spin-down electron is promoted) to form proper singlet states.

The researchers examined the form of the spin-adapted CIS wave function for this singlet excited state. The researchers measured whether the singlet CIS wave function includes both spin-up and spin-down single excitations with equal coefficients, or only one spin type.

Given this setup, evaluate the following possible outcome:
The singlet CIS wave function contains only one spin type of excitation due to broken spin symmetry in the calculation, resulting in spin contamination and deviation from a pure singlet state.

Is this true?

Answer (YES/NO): NO